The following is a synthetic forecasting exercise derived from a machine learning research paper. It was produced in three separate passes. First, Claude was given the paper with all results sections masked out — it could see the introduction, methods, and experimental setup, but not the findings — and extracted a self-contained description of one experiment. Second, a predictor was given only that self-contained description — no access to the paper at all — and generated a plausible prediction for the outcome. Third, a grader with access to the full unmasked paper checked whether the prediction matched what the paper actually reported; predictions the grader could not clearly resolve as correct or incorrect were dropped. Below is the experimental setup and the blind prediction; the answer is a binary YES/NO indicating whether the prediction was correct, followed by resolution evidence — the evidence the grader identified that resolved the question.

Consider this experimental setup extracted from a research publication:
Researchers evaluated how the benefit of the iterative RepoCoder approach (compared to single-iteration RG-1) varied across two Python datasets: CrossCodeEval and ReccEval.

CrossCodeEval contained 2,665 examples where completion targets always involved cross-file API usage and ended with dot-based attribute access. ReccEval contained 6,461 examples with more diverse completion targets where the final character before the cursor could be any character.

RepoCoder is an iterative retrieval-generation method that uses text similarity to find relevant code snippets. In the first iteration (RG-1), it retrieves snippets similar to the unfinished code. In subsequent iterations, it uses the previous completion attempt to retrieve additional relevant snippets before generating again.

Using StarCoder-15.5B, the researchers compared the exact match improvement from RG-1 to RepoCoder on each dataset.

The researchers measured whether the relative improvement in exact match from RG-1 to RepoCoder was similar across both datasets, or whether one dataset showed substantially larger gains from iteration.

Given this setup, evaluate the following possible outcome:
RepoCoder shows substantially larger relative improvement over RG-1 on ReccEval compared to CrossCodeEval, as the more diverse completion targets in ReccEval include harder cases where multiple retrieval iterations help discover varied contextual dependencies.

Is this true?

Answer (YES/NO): NO